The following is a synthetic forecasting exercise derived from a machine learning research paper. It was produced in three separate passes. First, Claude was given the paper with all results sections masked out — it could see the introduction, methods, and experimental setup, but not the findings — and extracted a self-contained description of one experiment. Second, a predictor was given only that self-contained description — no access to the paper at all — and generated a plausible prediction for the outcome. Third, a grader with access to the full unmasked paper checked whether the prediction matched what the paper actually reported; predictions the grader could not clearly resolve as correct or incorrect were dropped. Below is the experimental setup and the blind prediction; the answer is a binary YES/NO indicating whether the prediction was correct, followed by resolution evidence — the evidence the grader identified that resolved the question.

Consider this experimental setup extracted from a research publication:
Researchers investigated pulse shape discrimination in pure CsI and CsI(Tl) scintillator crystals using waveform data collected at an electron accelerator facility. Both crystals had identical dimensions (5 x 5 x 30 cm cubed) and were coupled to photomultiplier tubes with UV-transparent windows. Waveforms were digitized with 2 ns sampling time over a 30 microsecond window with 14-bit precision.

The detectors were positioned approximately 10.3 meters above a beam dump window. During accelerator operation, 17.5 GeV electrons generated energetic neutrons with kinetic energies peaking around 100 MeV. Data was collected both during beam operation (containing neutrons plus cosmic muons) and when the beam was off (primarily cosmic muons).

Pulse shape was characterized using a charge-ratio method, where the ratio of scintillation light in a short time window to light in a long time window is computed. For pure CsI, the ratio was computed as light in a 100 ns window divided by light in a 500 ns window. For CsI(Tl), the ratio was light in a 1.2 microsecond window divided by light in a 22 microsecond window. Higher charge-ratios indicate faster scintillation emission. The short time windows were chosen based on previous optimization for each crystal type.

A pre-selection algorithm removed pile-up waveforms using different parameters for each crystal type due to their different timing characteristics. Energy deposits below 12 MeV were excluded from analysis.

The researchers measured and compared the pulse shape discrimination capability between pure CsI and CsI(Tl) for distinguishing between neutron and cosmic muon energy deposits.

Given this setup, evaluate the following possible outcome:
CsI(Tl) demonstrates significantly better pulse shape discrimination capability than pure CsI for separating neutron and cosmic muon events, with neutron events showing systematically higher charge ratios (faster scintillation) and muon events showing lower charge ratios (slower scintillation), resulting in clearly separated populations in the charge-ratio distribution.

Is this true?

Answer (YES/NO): NO